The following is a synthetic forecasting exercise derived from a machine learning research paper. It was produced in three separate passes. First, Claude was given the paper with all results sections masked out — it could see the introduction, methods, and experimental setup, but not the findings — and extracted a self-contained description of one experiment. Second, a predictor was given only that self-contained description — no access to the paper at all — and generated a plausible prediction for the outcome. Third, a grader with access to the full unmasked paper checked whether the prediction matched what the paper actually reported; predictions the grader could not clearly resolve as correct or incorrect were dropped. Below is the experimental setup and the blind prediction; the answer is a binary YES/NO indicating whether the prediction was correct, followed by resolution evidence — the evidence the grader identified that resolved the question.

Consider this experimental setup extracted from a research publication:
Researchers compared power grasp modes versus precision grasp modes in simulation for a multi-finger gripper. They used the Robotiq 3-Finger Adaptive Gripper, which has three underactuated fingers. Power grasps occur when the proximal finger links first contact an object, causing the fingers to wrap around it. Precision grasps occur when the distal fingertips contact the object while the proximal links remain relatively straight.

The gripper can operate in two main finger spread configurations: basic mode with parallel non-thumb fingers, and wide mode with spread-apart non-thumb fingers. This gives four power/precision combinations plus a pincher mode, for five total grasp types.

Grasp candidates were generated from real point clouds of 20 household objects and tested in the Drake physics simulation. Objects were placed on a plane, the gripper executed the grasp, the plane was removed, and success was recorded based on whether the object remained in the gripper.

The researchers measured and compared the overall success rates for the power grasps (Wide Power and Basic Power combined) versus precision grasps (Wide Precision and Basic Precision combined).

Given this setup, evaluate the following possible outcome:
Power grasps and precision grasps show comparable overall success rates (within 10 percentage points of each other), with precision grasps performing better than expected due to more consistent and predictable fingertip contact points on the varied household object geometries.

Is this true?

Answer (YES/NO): NO